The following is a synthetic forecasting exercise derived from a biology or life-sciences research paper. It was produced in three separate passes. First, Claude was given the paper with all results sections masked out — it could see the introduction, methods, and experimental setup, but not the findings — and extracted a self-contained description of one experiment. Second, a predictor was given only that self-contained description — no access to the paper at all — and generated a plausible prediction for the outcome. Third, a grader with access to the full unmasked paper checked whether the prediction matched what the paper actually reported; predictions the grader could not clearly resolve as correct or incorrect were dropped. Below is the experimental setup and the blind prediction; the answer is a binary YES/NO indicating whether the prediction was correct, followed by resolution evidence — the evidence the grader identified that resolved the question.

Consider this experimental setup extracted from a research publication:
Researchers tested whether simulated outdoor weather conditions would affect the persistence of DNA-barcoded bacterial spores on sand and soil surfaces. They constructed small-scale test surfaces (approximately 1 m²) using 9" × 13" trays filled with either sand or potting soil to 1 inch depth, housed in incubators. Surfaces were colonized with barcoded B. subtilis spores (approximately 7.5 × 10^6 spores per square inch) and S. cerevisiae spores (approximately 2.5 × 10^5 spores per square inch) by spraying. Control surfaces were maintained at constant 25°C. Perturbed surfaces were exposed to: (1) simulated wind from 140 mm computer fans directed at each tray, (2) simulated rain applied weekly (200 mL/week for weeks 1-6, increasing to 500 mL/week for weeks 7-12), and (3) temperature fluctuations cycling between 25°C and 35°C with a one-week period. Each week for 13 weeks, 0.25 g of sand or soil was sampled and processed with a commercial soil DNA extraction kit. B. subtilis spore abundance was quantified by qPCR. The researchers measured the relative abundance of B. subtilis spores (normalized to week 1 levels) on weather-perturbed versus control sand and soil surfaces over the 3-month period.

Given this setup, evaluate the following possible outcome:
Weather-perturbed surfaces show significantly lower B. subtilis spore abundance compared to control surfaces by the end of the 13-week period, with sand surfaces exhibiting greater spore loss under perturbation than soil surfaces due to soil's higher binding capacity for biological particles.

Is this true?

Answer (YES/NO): NO